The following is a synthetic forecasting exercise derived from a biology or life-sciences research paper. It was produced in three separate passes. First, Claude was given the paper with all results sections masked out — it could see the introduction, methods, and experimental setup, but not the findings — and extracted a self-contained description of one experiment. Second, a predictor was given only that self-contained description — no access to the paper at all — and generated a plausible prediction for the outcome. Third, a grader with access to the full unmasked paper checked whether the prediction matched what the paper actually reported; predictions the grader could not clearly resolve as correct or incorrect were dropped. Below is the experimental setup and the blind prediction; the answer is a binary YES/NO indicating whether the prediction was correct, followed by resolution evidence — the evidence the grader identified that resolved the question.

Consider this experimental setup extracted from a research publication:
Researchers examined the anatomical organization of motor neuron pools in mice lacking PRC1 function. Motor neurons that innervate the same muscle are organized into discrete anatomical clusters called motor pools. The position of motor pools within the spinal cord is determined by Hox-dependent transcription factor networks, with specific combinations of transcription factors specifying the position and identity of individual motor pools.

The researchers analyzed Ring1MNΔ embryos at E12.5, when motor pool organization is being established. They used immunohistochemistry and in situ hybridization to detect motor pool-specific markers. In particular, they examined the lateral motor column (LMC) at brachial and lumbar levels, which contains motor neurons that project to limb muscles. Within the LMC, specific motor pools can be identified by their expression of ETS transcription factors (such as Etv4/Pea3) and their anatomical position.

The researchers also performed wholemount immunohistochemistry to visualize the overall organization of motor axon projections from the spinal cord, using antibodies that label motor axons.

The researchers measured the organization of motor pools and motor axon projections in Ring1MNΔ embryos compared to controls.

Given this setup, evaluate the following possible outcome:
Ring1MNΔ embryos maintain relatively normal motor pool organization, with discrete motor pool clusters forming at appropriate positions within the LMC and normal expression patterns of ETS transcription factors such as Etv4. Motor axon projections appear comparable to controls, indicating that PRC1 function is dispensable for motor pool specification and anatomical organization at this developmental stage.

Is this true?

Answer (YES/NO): NO